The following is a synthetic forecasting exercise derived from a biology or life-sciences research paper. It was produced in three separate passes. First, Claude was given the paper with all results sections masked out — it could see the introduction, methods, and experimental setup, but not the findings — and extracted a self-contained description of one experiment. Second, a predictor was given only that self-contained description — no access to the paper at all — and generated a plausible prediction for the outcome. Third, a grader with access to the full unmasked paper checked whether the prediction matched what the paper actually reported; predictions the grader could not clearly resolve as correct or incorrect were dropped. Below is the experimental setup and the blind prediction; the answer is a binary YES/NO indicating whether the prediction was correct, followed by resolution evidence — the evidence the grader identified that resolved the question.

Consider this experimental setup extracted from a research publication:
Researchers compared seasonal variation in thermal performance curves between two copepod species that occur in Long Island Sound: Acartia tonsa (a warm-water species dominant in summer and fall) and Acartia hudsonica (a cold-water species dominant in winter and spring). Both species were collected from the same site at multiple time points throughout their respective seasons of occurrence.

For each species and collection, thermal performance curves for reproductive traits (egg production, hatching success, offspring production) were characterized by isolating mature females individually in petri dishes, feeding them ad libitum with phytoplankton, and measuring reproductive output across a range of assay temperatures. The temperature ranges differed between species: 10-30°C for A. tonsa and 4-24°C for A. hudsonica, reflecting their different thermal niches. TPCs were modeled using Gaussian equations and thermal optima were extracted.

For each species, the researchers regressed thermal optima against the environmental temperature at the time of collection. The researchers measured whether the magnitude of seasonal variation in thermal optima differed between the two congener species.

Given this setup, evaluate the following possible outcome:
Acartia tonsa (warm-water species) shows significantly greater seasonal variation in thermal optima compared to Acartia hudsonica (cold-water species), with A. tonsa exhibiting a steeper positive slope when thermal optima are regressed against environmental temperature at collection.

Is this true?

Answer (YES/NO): YES